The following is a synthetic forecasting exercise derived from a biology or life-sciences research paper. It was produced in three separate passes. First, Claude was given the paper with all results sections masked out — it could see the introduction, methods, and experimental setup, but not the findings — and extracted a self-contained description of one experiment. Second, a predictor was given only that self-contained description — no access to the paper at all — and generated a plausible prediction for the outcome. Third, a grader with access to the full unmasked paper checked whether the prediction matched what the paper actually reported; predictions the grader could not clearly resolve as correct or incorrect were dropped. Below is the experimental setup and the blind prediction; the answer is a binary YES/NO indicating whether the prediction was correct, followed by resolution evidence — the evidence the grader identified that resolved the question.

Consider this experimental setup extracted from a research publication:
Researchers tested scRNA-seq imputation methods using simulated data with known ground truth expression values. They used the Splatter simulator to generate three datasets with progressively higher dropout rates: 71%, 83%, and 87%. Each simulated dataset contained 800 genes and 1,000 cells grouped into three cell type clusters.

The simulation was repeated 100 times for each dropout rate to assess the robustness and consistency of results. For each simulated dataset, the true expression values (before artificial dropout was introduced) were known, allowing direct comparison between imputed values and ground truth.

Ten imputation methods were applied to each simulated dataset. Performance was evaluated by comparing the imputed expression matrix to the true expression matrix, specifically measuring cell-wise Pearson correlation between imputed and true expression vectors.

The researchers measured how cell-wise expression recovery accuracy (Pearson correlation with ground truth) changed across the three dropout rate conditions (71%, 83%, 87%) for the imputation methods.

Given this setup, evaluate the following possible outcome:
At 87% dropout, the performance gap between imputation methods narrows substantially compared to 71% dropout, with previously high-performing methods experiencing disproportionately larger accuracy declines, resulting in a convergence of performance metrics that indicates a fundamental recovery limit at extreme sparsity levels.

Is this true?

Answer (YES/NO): NO